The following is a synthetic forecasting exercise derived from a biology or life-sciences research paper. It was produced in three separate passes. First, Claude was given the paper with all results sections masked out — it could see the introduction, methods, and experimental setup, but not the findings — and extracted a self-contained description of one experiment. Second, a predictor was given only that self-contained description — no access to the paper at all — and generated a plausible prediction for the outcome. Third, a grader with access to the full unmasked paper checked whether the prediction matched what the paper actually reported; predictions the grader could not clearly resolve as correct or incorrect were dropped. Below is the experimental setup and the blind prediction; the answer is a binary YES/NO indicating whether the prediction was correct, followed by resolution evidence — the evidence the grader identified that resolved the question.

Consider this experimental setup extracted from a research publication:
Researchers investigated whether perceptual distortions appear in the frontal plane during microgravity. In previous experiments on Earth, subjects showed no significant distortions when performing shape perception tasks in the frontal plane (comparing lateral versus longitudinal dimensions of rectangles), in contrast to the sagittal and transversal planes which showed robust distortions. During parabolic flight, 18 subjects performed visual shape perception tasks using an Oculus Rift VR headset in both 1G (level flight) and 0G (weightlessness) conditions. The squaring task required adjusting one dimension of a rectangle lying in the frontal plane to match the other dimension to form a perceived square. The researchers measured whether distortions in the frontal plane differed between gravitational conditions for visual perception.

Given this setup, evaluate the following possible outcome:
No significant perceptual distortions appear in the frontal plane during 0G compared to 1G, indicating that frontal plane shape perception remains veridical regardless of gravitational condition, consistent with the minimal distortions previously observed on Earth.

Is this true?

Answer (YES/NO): NO